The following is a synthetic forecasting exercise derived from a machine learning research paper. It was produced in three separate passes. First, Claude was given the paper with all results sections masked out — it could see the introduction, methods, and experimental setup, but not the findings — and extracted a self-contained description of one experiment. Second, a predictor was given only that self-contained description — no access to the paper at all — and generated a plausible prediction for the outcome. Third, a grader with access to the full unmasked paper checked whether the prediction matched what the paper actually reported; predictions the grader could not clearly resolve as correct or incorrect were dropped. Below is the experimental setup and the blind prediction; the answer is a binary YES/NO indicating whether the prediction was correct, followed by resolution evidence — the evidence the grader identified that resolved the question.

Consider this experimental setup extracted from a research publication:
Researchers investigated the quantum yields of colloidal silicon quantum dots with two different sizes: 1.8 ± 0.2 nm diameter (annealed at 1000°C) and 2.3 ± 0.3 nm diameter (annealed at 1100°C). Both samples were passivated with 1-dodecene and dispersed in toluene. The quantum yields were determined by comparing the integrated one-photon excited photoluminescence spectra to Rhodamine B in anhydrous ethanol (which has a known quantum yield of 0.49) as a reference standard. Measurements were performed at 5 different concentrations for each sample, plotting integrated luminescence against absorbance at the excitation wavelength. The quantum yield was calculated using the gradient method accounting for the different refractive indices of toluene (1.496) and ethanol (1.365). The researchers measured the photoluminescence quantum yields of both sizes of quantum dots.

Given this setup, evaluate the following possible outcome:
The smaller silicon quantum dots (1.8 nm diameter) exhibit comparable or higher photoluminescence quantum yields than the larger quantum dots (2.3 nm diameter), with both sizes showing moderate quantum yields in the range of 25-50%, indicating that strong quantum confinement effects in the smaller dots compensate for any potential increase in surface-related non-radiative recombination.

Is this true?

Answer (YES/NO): NO